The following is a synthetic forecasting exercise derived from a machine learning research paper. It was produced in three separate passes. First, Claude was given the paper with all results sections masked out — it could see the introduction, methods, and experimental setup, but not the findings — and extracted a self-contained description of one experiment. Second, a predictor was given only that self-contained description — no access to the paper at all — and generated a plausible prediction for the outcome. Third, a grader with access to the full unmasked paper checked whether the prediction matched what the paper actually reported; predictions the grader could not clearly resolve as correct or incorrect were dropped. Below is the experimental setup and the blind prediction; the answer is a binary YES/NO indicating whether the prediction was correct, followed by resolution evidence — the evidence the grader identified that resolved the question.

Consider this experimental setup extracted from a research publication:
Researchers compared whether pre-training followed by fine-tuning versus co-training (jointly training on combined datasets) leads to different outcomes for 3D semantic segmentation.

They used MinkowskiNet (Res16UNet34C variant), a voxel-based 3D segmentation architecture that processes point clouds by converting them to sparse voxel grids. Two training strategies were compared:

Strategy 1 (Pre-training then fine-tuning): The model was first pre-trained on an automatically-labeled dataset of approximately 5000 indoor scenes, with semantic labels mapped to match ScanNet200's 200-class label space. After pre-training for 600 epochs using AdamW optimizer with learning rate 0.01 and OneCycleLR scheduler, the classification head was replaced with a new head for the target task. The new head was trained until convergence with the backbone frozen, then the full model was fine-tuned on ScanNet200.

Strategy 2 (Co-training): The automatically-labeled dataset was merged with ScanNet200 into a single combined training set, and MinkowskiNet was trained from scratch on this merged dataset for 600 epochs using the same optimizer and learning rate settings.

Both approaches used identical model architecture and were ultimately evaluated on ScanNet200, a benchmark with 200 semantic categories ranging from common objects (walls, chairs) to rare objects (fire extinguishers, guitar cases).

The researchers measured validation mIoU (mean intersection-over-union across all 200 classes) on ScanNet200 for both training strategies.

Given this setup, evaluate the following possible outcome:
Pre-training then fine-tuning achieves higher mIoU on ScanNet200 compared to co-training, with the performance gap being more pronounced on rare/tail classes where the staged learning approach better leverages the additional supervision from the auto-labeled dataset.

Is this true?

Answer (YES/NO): NO